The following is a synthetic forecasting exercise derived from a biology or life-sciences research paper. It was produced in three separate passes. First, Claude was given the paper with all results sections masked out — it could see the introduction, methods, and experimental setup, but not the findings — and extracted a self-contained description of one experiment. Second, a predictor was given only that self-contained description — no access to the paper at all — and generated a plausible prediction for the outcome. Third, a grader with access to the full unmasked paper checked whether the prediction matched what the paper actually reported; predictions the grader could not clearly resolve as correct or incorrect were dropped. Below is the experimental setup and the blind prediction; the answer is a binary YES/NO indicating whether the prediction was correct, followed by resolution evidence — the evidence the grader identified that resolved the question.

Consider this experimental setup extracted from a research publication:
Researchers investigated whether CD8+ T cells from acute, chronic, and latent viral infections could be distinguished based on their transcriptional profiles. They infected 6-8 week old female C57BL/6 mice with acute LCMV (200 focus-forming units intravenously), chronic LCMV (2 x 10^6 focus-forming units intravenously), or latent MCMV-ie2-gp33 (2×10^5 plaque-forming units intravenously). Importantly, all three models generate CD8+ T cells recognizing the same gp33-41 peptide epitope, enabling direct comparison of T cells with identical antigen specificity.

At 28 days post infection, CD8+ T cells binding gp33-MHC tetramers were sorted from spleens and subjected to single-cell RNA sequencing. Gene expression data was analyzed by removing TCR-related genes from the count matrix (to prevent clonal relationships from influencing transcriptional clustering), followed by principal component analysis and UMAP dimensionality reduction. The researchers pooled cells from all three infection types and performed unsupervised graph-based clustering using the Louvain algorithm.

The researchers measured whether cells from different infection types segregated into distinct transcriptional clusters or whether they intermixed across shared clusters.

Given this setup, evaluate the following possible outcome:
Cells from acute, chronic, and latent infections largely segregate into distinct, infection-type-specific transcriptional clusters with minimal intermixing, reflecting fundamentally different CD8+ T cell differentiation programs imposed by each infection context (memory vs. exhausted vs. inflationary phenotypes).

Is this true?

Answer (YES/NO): YES